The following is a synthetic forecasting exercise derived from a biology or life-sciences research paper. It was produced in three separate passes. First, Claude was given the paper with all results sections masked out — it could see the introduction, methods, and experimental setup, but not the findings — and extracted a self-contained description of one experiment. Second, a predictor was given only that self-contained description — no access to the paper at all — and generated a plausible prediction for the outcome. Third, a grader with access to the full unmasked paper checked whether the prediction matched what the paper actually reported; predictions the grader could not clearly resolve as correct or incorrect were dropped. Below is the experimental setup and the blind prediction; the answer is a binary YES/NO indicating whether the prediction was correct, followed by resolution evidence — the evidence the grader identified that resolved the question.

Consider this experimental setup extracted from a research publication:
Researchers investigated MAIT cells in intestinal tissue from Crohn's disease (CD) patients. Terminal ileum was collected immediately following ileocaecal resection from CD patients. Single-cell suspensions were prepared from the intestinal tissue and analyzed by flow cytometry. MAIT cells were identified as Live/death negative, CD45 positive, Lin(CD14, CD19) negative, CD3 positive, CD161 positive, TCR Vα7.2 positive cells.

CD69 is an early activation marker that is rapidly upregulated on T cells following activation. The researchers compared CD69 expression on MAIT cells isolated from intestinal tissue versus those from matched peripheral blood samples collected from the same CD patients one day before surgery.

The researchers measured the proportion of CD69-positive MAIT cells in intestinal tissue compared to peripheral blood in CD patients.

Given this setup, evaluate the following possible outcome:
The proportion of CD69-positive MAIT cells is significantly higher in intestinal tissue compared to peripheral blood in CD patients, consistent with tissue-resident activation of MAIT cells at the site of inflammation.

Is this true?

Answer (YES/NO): NO